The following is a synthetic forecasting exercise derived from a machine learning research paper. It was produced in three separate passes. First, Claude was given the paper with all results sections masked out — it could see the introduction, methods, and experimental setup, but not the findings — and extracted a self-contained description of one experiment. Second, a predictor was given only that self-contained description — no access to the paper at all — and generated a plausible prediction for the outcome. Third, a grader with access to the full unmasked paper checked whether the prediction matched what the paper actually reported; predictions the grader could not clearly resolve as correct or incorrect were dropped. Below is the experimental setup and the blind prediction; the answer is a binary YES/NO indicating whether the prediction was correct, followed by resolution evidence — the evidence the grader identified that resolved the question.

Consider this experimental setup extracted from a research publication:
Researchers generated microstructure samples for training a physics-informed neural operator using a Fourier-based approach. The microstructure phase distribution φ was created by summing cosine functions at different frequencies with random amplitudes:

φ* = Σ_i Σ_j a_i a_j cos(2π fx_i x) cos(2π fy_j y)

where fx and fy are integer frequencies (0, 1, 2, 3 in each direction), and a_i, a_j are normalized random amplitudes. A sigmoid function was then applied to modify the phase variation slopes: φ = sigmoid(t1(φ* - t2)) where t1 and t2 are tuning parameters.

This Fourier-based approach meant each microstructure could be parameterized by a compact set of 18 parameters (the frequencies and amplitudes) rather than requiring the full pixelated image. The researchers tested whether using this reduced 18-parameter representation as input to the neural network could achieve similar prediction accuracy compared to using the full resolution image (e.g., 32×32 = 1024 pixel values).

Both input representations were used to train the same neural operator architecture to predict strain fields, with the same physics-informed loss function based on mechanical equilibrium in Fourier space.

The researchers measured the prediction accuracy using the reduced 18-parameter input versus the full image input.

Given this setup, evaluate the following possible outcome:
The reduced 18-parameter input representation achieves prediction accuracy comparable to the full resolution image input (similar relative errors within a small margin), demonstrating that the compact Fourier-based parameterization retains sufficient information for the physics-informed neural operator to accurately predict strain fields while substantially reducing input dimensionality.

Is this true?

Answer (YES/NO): NO